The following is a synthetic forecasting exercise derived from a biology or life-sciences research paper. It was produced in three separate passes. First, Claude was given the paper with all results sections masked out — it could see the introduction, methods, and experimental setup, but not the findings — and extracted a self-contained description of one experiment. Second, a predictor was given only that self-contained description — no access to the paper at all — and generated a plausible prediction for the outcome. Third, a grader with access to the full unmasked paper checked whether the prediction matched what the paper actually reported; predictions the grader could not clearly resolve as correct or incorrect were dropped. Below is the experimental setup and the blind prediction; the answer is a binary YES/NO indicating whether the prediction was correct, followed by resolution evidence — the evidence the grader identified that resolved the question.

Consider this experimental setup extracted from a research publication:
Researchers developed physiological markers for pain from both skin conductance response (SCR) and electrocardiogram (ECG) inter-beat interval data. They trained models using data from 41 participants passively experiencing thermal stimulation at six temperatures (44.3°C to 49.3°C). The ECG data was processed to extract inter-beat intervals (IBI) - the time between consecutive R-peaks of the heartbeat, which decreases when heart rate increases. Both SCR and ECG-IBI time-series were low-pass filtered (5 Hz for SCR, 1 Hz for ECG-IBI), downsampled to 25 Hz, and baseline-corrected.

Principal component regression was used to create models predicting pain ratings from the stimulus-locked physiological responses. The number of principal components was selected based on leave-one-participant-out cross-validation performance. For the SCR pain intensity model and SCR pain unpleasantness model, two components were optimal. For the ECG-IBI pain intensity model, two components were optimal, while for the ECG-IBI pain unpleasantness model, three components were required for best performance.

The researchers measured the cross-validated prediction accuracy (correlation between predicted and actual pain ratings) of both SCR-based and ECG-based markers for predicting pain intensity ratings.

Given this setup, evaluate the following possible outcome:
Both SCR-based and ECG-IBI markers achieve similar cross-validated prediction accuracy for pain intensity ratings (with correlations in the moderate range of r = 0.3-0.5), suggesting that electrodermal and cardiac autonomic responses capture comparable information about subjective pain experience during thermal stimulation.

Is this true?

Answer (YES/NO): NO